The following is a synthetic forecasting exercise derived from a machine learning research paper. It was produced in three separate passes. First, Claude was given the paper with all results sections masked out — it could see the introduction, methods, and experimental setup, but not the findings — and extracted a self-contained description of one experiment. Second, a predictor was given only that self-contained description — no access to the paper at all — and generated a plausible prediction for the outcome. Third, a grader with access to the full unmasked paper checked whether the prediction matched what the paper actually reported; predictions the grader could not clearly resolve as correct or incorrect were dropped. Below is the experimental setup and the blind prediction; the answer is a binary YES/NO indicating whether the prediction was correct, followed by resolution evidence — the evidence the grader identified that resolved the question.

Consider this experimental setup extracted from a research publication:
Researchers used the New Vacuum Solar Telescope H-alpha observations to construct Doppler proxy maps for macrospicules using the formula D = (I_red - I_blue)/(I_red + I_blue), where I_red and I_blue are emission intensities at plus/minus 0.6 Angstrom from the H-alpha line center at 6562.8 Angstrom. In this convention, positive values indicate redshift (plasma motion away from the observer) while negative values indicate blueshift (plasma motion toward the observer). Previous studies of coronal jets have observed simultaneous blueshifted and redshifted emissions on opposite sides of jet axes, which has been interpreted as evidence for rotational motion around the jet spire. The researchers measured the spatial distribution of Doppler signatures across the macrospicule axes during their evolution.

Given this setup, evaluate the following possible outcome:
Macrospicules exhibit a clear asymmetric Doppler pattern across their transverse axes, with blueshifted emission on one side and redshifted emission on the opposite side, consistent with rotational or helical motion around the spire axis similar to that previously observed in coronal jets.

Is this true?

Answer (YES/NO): YES